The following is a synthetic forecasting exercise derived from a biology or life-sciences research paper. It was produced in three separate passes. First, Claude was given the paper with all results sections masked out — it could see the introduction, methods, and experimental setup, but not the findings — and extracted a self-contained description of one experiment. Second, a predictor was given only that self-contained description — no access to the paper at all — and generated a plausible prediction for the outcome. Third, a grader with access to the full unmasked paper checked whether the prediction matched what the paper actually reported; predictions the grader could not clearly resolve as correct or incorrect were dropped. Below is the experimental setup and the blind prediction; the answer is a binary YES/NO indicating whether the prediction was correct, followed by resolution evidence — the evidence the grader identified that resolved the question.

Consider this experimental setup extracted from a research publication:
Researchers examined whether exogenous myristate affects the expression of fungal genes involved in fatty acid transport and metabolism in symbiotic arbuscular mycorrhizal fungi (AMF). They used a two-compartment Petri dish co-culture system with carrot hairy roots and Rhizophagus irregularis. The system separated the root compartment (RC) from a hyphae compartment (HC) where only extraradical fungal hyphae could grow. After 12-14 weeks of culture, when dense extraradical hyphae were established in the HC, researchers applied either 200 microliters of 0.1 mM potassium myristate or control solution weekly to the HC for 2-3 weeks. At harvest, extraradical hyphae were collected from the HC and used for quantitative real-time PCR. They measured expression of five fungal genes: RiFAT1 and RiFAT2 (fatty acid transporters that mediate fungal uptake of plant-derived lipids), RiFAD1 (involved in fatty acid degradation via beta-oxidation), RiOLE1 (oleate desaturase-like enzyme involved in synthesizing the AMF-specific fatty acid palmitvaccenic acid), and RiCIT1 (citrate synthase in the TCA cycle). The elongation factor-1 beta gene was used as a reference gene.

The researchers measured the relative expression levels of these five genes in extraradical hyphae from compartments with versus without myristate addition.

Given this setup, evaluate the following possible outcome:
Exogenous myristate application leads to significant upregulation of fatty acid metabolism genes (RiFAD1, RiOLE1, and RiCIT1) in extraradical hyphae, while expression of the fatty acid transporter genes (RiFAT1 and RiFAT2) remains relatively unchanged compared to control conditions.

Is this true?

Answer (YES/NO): NO